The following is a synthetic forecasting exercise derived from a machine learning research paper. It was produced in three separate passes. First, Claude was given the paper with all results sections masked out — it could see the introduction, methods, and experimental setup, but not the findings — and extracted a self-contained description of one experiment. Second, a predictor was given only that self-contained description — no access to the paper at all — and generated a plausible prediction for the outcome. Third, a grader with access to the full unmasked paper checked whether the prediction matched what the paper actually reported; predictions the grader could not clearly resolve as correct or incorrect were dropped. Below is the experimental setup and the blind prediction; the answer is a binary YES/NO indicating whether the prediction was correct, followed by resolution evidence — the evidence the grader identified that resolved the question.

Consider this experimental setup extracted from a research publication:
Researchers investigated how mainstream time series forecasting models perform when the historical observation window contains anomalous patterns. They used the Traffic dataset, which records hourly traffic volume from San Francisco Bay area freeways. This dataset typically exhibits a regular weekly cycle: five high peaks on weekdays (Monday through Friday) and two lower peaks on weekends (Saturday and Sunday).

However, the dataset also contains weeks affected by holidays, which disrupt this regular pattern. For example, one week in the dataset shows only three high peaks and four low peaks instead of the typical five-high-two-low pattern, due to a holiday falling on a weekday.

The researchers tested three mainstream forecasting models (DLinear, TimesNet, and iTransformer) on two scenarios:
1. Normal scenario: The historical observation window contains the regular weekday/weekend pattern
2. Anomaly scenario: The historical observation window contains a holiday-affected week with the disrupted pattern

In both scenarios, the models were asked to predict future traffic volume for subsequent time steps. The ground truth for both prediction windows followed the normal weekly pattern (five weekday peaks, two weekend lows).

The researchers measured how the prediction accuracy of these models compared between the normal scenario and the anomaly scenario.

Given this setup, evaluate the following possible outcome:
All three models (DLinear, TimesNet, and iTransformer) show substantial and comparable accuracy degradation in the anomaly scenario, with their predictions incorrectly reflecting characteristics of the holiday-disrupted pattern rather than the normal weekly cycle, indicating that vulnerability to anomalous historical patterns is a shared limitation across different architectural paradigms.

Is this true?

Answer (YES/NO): NO